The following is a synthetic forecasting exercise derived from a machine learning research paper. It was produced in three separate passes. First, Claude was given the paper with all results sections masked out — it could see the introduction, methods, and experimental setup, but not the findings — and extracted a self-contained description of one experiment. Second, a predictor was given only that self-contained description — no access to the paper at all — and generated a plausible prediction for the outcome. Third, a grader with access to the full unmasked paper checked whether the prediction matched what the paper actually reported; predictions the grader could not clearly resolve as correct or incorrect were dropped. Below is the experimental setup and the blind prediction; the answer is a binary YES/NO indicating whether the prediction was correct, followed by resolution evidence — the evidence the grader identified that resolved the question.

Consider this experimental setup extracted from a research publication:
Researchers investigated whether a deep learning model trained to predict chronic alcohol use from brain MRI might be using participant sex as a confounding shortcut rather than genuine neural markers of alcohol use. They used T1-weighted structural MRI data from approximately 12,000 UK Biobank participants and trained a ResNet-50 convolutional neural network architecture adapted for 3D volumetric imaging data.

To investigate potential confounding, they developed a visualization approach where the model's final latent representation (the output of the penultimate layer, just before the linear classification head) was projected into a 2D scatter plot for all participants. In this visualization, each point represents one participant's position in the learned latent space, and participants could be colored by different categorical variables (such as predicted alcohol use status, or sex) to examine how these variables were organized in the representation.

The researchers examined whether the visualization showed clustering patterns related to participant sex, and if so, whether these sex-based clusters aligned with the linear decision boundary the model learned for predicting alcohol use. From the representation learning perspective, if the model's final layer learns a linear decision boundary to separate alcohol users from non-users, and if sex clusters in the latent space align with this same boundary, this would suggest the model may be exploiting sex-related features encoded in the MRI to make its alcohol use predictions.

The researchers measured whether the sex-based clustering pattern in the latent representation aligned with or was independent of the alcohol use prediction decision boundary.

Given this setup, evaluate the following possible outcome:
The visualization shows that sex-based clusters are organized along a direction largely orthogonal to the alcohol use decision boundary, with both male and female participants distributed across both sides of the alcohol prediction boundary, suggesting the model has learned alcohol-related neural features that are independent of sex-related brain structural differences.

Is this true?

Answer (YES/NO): NO